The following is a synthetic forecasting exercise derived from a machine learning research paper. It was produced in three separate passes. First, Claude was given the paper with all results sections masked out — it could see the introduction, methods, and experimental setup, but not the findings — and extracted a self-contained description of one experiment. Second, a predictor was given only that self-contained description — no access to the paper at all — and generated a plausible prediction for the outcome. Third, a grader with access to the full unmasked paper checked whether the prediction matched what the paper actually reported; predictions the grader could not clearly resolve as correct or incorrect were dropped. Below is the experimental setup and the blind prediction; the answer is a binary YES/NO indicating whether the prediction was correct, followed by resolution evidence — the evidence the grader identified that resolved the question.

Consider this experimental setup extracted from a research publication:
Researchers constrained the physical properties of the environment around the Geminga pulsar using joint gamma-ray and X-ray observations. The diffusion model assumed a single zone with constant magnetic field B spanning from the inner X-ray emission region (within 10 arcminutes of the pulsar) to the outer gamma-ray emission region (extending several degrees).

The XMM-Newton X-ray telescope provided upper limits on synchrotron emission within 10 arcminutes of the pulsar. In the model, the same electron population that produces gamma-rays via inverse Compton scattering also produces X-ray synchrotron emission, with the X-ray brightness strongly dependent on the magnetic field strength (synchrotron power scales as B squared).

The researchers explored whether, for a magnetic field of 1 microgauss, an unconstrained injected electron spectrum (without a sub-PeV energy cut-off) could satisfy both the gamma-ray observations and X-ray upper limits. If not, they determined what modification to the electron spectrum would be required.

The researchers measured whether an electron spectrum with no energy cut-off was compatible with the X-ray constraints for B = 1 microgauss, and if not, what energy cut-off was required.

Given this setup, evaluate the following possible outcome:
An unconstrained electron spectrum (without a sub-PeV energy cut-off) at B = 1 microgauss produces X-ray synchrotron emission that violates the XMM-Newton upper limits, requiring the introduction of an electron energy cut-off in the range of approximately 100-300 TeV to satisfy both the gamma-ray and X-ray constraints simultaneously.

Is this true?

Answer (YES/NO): NO